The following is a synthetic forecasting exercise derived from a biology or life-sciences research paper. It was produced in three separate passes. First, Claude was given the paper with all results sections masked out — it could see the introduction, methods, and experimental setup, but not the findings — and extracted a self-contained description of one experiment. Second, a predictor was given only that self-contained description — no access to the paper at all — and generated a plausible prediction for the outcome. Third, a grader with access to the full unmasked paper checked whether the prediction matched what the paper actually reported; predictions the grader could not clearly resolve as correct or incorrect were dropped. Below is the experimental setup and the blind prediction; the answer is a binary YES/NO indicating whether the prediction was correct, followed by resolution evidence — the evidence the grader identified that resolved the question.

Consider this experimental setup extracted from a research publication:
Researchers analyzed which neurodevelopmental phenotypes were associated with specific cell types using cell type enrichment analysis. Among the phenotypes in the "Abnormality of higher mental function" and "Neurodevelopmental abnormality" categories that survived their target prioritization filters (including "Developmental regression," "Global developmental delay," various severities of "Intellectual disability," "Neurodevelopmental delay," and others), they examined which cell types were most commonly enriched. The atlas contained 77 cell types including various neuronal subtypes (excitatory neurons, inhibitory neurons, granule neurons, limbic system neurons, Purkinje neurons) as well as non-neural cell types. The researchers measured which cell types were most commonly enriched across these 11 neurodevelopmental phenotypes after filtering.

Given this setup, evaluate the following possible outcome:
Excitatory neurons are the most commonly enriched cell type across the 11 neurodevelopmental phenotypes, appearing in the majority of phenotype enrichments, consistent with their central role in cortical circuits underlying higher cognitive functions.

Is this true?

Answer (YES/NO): NO